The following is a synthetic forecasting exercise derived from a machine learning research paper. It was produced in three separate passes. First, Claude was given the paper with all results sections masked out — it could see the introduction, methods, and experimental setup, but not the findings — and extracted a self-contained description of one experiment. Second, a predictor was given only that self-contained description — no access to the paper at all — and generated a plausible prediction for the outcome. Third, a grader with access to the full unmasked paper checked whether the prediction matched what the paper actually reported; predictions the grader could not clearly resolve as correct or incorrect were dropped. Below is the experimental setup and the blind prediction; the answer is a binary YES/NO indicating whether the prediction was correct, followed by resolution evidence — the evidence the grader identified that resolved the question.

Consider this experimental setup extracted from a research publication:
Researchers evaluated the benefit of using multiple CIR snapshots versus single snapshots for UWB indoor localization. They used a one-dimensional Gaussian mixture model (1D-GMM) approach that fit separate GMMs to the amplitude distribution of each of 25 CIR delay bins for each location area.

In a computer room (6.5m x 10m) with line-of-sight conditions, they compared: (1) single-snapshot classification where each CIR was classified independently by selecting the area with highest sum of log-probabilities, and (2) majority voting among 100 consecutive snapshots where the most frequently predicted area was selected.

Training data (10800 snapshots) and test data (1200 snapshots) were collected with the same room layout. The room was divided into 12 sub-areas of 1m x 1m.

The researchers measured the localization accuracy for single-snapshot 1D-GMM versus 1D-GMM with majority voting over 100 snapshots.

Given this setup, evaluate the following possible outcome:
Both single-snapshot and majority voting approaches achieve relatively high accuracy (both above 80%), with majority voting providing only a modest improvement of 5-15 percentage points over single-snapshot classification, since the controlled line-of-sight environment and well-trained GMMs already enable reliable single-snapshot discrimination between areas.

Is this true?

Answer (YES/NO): NO